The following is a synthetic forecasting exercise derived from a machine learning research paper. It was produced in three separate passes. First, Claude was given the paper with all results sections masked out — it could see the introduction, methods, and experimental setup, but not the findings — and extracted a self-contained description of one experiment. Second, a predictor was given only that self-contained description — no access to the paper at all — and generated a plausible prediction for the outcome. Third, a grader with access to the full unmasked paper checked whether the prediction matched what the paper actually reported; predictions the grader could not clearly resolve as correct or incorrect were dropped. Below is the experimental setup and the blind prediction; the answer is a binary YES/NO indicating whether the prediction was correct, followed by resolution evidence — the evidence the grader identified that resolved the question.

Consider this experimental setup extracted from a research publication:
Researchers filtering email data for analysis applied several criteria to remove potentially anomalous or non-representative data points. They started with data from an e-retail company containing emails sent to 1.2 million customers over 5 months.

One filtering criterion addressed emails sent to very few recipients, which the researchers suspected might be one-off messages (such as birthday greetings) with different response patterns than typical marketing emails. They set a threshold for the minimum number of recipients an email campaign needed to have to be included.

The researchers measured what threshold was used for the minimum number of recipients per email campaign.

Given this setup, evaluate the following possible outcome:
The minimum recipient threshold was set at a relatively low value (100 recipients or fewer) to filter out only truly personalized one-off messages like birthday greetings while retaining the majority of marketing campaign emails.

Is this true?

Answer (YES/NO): NO